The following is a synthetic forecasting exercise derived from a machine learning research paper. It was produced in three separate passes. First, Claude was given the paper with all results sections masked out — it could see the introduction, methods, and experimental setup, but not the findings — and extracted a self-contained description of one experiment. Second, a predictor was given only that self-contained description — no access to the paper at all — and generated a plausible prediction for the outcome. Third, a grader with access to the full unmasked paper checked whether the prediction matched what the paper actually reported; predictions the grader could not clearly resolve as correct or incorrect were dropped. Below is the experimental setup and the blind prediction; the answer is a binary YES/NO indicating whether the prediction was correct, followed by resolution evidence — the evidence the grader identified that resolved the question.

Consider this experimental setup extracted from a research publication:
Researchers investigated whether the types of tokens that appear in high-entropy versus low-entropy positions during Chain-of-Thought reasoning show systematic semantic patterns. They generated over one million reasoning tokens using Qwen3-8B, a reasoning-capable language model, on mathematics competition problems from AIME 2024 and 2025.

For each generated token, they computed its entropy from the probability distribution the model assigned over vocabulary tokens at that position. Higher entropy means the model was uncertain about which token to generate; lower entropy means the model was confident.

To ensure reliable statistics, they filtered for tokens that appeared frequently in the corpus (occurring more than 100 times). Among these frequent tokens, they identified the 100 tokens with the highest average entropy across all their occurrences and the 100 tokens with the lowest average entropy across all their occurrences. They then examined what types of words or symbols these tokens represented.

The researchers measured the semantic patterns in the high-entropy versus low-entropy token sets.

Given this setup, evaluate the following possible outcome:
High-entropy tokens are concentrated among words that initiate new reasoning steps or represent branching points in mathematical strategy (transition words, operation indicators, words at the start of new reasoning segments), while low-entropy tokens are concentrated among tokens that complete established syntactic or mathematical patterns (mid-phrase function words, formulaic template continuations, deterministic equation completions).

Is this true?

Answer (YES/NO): YES